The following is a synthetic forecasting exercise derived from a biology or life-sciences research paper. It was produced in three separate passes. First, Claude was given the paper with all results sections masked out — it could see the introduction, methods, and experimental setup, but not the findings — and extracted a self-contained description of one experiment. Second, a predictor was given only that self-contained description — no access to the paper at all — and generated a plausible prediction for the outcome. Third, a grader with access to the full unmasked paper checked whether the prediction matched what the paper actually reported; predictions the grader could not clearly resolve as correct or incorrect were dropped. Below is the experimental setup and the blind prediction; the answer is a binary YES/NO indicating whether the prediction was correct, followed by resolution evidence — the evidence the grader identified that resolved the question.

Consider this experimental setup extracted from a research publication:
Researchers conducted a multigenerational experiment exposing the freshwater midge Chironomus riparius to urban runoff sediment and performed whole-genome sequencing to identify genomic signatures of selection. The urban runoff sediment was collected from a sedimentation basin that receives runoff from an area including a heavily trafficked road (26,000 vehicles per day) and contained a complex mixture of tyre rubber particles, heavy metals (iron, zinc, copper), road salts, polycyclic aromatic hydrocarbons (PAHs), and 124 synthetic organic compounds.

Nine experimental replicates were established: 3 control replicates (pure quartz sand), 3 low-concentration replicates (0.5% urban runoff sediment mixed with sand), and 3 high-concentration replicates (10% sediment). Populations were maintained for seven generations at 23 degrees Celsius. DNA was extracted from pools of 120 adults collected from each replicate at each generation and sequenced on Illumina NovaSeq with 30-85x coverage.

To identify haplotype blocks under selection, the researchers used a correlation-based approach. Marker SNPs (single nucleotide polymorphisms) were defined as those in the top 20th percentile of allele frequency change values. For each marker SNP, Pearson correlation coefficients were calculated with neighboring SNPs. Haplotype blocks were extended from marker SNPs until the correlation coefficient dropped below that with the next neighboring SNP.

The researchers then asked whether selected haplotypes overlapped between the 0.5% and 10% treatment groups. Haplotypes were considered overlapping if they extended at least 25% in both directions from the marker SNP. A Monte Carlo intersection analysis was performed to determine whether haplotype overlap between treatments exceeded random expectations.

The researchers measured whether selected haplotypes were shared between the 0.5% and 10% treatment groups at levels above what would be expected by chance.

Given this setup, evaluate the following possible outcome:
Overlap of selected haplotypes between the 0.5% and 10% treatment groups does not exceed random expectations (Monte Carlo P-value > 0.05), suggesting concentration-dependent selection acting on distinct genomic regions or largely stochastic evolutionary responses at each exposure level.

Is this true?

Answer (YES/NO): NO